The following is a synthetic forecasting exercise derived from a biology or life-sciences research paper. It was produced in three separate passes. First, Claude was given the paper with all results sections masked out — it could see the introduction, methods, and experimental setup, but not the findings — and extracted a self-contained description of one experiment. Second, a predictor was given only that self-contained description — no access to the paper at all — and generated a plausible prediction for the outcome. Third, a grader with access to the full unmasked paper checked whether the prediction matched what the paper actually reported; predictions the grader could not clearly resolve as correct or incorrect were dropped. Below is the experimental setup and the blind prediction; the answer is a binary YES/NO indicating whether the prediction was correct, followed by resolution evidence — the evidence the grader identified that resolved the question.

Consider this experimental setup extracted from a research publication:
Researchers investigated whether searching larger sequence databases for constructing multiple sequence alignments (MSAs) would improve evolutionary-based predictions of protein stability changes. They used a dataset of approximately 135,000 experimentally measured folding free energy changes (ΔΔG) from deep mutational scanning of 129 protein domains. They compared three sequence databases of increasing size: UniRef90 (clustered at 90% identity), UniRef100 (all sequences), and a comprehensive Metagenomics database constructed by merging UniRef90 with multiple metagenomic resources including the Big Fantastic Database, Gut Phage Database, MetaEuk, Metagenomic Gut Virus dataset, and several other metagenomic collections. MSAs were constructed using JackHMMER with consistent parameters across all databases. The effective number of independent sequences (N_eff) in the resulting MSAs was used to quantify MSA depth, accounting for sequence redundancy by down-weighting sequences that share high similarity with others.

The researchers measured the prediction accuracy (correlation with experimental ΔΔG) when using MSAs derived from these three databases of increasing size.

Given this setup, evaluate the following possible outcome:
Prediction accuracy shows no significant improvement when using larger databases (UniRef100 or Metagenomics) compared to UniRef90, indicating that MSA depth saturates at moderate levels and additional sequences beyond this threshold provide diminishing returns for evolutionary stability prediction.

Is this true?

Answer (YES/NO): YES